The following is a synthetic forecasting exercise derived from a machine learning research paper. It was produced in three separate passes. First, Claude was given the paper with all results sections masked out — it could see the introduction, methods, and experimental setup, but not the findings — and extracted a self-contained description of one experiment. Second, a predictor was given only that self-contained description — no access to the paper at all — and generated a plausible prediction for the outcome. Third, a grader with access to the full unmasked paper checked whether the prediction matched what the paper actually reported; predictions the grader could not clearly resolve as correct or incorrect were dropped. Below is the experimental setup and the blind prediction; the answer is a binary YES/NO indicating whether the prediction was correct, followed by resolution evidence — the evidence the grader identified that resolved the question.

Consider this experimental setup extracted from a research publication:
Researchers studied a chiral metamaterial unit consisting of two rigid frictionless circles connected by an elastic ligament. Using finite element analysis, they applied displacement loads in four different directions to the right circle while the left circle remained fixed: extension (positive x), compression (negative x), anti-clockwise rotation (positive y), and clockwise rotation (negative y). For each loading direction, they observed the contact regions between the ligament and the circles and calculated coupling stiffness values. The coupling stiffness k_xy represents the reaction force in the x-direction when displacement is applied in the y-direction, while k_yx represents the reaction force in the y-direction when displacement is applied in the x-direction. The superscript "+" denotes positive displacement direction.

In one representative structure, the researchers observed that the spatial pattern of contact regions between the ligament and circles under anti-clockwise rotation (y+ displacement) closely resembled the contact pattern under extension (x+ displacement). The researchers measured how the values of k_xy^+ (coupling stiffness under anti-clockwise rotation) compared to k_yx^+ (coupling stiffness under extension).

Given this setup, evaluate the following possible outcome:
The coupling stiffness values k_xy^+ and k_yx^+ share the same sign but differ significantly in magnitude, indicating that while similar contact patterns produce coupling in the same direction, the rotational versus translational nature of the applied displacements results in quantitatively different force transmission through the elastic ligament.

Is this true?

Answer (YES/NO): NO